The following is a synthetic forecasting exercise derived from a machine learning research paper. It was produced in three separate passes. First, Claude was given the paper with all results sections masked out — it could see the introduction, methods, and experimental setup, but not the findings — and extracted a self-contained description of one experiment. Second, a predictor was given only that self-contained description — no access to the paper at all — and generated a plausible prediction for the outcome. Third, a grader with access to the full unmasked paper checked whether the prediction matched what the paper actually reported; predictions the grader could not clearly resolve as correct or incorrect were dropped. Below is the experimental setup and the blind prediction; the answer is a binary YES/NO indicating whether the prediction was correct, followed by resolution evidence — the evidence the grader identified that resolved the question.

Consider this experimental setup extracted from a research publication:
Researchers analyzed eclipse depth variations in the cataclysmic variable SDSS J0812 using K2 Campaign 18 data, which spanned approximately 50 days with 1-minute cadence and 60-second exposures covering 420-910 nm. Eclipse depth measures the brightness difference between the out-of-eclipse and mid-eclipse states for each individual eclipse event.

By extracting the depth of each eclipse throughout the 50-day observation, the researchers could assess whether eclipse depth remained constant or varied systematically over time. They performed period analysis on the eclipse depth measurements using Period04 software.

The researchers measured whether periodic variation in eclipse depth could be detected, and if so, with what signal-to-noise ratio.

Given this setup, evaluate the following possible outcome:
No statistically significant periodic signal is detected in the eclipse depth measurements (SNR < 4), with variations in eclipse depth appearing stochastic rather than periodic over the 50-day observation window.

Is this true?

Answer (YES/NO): NO